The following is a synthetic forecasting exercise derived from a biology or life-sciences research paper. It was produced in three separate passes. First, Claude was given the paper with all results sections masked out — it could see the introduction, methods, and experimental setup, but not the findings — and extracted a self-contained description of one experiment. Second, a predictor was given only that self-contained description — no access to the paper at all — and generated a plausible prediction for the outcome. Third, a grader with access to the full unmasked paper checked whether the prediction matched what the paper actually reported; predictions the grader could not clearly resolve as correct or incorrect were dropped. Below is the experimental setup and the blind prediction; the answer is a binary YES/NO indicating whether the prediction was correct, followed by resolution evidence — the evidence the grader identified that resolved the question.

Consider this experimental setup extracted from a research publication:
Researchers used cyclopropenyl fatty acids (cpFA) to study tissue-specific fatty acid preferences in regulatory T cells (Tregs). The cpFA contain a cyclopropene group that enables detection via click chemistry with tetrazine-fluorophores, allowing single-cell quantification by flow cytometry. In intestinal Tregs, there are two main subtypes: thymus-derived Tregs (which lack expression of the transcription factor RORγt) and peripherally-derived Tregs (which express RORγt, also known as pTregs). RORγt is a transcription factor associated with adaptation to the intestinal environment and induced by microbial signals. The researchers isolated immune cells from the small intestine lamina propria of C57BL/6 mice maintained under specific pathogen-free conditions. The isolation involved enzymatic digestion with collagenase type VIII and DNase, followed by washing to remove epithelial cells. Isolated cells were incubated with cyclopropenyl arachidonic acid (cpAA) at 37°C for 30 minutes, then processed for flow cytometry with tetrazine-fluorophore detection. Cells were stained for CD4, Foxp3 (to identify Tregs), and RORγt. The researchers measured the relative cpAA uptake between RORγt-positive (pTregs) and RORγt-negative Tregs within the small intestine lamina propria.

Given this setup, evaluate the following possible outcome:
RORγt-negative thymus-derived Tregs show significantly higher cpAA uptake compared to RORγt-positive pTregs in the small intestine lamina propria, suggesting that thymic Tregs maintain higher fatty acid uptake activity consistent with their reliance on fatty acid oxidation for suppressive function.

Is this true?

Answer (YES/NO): NO